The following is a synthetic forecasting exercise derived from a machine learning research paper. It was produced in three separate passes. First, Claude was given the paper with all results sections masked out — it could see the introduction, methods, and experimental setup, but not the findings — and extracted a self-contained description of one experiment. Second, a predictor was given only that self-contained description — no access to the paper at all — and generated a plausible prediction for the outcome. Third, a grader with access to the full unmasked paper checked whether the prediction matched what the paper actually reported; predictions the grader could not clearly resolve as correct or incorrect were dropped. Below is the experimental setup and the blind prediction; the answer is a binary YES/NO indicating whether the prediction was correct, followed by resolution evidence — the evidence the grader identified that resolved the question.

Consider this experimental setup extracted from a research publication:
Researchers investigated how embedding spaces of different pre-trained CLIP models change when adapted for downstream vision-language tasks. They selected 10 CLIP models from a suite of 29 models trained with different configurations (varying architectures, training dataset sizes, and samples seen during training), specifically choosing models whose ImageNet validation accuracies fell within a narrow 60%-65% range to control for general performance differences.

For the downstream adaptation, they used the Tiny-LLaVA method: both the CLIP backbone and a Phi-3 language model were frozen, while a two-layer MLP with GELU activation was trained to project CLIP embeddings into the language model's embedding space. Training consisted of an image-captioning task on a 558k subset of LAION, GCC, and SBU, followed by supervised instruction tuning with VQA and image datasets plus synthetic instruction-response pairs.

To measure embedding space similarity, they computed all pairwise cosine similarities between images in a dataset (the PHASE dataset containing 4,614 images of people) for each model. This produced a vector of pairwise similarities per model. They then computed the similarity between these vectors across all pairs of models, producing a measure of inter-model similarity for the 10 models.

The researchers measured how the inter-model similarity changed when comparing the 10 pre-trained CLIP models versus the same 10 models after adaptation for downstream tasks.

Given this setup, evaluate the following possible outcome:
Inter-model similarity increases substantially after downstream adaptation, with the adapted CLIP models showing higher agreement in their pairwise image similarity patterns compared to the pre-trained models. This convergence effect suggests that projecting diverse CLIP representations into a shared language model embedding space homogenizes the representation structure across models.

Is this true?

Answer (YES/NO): YES